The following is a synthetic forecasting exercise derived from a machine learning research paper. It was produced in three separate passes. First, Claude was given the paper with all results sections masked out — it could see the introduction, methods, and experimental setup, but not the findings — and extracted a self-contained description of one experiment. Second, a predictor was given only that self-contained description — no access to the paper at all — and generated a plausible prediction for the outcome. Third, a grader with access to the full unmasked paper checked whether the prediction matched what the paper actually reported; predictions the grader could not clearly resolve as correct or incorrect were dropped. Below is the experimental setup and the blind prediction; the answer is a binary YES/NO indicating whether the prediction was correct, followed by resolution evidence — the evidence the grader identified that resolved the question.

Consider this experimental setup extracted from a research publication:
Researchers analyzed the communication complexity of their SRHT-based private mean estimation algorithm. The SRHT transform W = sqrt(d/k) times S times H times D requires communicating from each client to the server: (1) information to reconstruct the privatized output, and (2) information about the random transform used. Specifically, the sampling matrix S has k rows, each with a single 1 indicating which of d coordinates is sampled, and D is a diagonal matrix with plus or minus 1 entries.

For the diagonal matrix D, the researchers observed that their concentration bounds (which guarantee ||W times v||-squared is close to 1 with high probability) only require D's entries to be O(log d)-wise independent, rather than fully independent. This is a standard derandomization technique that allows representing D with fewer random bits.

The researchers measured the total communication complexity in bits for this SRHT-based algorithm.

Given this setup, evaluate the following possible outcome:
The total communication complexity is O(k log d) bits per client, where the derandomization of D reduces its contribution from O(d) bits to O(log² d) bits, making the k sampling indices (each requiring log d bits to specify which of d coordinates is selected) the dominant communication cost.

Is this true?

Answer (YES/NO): NO